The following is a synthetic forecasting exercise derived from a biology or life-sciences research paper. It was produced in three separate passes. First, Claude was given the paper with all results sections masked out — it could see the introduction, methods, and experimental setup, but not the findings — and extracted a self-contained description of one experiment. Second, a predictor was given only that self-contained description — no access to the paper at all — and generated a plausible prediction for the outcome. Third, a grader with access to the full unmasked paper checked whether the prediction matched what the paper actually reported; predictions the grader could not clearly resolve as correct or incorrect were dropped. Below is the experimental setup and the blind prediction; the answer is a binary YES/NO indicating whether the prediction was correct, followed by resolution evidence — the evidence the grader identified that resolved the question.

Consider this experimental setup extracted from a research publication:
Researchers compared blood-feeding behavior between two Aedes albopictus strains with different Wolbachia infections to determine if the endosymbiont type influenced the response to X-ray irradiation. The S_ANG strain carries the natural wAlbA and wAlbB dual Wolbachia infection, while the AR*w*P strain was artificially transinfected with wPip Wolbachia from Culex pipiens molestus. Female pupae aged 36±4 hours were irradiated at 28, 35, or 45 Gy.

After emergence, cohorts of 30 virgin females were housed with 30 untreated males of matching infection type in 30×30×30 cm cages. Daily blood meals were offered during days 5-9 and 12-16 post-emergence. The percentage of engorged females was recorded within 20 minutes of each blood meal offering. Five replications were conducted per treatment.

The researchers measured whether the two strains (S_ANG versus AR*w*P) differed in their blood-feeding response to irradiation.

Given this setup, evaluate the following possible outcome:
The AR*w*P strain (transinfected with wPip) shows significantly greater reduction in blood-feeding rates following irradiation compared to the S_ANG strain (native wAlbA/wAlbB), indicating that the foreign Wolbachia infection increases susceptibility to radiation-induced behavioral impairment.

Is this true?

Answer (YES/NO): NO